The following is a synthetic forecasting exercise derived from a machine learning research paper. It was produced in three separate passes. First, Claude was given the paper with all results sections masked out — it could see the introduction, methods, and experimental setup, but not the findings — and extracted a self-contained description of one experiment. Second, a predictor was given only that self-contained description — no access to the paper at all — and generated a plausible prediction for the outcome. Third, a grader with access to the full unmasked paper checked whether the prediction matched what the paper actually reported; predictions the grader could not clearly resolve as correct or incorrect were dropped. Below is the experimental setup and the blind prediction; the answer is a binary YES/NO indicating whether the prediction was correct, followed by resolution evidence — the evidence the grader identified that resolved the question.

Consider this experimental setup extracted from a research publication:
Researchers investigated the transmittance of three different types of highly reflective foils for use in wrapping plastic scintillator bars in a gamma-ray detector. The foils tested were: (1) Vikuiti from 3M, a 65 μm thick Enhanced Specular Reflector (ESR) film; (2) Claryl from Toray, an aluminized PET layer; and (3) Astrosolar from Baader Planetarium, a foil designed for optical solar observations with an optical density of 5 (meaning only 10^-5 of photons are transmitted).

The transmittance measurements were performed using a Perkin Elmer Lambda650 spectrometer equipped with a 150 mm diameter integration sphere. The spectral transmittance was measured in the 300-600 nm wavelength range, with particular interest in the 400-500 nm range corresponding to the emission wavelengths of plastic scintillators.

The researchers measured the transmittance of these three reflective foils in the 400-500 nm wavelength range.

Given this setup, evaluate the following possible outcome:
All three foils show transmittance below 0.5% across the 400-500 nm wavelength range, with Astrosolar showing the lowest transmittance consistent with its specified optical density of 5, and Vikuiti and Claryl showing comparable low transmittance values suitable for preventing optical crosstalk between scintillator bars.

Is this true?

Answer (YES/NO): NO